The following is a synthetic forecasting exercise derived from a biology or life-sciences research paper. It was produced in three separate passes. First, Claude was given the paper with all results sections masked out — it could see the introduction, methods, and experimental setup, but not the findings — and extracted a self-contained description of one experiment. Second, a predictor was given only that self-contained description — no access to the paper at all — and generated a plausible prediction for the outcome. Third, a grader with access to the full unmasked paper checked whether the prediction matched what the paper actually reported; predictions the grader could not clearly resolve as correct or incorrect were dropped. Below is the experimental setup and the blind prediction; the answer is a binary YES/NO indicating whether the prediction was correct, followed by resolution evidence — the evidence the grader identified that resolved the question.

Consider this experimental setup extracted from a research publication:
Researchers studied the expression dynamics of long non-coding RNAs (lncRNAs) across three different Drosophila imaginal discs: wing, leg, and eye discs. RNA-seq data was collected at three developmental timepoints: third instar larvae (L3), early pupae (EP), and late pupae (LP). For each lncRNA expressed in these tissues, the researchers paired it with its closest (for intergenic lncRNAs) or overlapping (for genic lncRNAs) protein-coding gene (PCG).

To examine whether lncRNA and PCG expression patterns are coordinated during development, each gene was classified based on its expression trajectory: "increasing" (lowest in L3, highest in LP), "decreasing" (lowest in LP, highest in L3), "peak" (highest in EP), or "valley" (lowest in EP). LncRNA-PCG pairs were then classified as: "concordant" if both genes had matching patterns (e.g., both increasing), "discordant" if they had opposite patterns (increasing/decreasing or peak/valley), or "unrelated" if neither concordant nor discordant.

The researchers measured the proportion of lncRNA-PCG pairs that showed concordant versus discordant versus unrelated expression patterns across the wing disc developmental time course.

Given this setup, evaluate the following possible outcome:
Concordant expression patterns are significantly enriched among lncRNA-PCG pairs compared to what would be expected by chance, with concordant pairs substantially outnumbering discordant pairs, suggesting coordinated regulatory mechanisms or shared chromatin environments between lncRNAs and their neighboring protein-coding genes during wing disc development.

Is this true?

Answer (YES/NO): NO